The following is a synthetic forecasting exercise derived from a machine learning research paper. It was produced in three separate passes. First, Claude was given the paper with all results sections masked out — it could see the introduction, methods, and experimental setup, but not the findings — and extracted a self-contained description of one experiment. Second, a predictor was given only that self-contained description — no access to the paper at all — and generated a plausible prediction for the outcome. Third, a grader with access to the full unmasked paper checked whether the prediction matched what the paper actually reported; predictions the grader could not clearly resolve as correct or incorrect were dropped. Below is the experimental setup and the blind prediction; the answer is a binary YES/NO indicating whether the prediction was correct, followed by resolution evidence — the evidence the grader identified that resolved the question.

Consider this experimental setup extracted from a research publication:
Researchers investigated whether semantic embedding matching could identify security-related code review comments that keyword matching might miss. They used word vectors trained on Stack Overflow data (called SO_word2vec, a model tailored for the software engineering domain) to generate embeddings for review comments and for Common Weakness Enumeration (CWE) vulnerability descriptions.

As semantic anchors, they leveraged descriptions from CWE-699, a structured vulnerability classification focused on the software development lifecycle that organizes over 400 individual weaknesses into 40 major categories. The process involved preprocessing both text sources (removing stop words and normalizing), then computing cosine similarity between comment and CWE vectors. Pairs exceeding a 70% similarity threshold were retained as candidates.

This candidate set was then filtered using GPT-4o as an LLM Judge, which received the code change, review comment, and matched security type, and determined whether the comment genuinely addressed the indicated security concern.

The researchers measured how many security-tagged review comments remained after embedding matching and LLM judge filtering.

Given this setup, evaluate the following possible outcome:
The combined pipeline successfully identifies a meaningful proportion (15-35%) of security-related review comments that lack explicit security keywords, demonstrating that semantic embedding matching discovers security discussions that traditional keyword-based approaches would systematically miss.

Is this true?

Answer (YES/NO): NO